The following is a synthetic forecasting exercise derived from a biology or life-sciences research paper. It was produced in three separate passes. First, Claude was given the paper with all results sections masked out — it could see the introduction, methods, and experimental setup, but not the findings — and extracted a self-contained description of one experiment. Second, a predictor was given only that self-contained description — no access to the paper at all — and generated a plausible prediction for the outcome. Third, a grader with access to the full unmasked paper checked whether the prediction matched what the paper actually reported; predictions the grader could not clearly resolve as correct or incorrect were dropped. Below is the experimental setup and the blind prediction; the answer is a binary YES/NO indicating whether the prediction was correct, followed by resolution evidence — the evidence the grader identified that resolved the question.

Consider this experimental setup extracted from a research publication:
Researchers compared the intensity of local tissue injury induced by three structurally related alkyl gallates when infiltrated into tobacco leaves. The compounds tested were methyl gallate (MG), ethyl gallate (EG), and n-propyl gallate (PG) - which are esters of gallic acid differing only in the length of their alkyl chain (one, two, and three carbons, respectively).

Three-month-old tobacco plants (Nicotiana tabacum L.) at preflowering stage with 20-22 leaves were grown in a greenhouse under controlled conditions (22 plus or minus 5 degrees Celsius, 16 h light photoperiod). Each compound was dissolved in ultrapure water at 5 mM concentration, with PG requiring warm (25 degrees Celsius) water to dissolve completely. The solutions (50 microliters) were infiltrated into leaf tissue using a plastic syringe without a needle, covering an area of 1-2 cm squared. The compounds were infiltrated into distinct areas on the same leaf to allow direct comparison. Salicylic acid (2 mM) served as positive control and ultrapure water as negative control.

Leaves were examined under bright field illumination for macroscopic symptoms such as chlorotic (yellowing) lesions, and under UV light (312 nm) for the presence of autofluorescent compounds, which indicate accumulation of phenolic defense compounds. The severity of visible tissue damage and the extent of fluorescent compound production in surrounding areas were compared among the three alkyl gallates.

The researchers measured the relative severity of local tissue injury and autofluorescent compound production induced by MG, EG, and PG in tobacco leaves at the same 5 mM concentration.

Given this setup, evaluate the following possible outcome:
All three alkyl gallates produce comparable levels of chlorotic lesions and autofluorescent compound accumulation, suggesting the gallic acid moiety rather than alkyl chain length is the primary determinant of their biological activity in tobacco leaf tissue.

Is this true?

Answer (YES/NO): NO